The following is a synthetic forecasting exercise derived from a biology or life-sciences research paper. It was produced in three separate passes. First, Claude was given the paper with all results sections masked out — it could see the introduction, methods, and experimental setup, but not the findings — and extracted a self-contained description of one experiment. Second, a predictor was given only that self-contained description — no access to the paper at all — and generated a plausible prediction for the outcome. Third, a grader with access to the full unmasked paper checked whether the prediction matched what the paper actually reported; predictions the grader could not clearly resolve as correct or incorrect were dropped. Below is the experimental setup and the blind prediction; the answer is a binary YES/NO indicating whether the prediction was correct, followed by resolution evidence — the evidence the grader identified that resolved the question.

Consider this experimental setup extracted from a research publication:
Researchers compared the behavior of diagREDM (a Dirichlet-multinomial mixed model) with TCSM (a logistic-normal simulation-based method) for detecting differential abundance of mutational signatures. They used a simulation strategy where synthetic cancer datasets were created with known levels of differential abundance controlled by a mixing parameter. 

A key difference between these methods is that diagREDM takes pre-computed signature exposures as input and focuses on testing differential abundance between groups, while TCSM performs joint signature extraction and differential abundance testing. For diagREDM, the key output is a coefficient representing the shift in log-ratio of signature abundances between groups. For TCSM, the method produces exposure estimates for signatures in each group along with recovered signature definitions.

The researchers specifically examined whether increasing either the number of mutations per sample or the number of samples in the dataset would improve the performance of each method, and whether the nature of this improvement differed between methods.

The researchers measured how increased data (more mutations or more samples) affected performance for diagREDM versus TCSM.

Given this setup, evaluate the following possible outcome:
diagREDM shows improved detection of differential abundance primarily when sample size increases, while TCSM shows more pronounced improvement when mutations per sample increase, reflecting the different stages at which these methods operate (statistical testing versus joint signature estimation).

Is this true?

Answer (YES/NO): NO